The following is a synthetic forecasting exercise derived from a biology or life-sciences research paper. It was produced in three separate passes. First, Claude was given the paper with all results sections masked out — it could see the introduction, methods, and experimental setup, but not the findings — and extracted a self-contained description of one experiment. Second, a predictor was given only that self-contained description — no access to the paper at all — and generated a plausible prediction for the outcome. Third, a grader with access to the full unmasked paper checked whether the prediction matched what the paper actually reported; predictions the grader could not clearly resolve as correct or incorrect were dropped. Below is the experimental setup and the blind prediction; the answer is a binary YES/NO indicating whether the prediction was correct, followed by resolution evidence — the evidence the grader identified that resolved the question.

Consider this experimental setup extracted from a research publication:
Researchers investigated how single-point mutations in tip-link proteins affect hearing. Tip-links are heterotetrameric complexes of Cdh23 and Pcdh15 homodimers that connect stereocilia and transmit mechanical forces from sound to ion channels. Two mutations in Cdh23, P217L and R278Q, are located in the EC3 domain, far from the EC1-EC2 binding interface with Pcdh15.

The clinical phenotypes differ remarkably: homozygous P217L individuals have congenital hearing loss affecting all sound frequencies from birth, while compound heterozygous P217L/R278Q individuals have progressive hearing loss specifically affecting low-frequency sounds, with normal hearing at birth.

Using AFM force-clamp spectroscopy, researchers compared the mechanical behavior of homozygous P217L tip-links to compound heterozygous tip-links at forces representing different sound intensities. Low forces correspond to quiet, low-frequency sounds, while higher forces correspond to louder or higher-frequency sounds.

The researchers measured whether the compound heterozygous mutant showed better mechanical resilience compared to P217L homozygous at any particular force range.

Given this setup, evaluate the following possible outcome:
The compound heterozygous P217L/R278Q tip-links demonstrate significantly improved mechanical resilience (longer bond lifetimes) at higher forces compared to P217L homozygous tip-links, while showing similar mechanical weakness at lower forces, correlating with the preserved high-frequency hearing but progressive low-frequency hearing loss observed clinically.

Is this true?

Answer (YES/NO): NO